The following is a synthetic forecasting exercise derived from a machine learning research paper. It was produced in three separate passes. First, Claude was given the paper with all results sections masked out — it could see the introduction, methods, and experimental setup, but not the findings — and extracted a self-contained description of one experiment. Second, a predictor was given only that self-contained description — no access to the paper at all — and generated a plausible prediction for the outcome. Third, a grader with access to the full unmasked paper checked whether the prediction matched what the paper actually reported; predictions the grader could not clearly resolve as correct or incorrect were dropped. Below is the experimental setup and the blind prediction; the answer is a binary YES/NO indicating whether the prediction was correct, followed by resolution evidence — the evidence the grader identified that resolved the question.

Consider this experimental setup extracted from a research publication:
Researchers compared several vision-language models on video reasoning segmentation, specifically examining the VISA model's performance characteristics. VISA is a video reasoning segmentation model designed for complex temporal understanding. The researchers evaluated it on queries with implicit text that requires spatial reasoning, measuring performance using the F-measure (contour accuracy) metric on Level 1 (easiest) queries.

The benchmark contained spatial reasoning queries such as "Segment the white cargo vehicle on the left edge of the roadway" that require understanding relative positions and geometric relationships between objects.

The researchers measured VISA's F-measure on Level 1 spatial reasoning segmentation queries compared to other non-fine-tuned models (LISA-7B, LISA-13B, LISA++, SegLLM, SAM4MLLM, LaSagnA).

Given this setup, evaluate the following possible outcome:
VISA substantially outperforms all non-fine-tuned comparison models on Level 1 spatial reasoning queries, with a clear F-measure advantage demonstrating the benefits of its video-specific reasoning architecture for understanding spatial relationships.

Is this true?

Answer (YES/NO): NO